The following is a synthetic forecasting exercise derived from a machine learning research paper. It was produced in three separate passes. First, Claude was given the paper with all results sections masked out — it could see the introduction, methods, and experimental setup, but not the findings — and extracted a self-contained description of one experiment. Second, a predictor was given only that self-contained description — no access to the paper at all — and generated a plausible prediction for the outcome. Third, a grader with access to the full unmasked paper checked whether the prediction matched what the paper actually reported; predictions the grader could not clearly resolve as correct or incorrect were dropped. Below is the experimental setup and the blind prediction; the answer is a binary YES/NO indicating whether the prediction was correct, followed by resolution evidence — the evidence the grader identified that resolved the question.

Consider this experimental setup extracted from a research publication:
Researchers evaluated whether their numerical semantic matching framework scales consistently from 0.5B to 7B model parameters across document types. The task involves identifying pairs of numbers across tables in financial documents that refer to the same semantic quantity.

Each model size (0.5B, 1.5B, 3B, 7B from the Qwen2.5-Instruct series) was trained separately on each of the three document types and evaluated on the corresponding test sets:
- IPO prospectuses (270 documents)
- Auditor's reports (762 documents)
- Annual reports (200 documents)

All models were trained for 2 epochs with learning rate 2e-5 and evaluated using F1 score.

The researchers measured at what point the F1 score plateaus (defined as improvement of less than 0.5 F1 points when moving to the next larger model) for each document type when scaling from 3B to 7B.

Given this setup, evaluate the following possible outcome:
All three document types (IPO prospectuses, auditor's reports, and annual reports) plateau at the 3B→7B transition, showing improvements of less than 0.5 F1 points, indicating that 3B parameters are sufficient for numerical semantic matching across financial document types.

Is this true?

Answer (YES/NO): NO